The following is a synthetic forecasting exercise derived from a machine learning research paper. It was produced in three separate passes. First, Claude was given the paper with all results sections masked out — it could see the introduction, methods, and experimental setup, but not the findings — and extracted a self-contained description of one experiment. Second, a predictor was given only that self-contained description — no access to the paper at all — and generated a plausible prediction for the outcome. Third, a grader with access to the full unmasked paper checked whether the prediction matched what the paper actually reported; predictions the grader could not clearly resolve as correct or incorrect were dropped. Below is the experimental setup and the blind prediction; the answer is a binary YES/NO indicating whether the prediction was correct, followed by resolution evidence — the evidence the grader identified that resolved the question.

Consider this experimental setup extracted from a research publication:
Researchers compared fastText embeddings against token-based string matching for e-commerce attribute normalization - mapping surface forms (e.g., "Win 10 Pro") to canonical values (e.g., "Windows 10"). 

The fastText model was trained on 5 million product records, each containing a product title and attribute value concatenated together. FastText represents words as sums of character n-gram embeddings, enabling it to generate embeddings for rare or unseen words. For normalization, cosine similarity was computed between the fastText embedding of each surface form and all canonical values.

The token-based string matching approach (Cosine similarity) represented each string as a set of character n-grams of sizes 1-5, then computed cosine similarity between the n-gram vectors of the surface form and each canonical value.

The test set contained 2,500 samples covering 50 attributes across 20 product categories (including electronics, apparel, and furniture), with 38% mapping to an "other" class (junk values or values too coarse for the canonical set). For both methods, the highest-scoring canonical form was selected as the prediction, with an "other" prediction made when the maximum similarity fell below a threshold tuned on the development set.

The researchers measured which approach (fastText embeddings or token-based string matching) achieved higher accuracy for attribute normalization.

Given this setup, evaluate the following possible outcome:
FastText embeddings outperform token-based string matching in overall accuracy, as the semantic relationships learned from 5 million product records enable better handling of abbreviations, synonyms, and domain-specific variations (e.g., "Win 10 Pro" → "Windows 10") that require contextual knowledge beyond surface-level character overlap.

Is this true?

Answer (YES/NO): NO